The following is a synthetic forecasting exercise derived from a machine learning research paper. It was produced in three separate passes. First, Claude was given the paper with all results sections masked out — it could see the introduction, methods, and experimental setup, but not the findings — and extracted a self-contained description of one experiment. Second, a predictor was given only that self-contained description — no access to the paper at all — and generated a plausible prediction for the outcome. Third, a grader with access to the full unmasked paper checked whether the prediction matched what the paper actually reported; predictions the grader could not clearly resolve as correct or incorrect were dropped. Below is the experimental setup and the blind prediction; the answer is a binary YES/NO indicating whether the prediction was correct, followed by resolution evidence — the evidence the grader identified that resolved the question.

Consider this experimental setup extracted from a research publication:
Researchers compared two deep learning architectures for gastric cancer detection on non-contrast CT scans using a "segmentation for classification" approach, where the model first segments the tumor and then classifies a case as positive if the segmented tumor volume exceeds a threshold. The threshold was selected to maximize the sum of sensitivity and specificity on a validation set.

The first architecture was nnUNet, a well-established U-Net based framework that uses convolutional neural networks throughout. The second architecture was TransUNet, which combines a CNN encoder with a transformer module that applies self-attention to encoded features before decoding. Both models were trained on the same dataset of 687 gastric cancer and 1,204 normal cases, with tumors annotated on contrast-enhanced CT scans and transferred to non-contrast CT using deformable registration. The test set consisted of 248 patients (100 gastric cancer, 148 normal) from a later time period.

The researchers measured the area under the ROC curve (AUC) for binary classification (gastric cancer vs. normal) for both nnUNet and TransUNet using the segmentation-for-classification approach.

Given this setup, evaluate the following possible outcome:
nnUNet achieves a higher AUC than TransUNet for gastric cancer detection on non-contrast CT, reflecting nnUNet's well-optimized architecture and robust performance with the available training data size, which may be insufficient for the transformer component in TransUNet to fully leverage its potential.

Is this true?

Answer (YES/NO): NO